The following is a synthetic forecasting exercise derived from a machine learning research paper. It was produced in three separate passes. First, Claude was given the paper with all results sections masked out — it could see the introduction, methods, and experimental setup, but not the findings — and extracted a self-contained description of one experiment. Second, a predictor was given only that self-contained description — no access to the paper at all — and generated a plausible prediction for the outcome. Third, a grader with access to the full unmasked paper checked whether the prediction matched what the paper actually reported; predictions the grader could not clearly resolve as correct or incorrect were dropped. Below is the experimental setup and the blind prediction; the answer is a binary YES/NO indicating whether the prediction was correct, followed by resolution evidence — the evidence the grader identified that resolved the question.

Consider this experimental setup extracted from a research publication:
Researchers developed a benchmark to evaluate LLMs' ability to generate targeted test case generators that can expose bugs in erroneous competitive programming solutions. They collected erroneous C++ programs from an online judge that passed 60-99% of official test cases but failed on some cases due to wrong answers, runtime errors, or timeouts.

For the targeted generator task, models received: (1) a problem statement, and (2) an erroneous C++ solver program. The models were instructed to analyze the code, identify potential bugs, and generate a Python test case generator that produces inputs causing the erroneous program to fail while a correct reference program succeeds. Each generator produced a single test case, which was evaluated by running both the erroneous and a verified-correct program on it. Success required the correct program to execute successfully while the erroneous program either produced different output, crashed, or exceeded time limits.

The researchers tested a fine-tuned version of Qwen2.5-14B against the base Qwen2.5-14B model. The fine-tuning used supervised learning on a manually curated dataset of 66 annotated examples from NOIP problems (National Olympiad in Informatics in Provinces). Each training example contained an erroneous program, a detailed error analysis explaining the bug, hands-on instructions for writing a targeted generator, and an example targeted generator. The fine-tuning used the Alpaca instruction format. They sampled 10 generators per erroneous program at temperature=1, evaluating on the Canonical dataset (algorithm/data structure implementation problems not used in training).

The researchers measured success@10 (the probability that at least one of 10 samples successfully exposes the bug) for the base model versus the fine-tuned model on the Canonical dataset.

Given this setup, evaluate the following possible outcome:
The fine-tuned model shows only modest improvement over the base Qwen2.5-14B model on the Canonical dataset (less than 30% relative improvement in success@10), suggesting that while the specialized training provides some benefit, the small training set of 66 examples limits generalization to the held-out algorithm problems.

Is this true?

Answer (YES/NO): NO